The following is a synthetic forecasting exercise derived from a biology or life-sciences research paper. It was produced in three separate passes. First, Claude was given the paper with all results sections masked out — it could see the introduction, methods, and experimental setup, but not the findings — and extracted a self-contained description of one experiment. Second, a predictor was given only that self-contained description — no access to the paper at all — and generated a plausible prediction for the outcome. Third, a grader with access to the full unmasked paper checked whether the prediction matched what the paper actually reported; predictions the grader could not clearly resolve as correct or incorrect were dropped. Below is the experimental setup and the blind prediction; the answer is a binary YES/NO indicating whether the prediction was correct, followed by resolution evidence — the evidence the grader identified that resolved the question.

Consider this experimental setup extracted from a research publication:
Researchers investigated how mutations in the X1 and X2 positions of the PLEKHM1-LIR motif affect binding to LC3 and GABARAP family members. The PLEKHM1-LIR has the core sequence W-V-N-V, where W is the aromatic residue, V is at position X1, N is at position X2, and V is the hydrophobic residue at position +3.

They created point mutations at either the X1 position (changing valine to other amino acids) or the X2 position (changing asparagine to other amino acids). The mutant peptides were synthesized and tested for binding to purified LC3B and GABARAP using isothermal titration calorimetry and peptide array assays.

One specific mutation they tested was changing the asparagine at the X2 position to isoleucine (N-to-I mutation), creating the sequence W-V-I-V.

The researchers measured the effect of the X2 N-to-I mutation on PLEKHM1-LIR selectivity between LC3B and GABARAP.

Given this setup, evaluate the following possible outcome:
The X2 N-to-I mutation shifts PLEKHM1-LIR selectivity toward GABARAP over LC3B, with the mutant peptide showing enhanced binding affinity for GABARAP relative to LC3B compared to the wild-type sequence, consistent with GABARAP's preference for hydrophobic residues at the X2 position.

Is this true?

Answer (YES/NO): NO